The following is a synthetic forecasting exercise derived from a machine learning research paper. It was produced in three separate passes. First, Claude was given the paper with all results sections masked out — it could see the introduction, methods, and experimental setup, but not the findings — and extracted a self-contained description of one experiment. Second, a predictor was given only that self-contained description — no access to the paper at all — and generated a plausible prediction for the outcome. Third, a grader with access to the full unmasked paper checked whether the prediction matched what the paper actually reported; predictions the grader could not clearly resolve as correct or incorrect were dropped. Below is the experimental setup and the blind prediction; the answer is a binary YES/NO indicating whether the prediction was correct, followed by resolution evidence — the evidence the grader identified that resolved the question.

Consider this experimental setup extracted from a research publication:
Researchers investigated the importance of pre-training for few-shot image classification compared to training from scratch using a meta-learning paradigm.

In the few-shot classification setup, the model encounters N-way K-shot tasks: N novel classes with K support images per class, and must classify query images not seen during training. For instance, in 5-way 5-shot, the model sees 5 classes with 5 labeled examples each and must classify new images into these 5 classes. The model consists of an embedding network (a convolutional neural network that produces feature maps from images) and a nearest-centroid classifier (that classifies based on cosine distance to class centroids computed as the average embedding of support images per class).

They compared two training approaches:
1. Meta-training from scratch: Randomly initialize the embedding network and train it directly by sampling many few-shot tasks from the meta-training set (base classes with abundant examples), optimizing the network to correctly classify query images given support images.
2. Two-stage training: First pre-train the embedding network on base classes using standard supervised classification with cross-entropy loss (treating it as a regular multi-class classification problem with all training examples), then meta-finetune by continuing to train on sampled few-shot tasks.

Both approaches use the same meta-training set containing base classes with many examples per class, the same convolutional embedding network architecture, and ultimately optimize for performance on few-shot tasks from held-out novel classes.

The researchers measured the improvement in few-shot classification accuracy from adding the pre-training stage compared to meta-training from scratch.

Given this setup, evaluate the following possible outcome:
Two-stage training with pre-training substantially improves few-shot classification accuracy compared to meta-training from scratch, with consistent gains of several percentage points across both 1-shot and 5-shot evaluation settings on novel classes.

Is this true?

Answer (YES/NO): NO